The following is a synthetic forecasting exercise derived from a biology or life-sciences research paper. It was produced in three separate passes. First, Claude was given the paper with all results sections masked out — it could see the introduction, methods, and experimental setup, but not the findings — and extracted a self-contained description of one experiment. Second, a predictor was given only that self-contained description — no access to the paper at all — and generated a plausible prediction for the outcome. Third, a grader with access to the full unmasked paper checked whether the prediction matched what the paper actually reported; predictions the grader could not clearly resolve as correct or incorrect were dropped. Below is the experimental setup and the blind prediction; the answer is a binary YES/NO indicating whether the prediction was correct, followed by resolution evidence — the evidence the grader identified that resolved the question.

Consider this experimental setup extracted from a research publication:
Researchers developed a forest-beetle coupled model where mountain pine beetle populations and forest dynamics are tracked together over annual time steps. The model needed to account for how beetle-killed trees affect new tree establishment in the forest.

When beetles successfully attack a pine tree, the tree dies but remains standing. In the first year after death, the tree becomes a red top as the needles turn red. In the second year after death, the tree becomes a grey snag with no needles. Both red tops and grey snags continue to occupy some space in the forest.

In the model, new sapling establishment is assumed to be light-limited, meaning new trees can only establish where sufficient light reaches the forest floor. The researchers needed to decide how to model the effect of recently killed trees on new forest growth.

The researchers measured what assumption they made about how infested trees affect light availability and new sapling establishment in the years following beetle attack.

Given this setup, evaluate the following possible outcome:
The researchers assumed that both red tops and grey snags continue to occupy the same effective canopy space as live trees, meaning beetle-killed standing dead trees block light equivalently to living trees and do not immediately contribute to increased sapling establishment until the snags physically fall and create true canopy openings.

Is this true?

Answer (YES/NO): YES